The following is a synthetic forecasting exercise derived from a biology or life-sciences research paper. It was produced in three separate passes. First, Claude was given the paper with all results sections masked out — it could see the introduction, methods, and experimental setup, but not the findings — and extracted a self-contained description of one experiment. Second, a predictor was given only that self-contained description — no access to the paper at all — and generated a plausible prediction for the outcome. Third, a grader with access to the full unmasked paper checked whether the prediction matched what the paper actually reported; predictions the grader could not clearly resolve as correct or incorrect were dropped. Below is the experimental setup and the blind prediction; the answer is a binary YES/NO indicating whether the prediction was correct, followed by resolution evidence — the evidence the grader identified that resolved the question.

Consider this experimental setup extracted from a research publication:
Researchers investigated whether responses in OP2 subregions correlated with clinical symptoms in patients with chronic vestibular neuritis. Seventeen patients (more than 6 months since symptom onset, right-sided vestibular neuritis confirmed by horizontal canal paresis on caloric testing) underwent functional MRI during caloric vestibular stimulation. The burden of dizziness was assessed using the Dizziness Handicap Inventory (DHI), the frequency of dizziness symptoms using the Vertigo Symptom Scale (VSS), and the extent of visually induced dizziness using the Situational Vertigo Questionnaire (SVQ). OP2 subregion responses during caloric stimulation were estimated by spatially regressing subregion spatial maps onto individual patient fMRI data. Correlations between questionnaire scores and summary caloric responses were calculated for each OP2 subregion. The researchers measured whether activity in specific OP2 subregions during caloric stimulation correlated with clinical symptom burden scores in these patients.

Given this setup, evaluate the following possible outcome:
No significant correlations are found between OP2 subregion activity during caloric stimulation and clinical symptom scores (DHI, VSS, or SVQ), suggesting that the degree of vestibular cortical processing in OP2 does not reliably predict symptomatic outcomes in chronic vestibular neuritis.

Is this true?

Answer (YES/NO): NO